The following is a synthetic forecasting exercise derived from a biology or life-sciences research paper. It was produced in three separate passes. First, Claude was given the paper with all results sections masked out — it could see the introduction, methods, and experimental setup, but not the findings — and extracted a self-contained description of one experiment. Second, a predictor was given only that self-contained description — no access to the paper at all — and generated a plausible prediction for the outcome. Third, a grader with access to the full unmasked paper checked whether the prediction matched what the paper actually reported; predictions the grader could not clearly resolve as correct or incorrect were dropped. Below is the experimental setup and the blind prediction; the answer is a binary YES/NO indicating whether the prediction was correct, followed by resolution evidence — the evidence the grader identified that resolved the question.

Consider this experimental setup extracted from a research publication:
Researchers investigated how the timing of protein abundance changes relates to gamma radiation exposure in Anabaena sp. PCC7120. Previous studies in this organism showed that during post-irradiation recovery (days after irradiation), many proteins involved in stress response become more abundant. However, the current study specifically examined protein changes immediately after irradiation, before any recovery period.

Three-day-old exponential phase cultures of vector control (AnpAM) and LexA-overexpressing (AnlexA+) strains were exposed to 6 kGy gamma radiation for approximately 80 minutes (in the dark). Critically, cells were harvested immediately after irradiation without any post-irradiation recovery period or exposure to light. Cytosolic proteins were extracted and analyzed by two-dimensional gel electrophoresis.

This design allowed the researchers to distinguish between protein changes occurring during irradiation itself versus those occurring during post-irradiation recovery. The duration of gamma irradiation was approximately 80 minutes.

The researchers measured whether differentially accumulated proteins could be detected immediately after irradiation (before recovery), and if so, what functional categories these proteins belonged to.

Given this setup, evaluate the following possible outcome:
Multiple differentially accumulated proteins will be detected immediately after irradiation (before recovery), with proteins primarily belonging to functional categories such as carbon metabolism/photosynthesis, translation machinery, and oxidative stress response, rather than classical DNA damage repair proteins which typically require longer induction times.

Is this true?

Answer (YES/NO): YES